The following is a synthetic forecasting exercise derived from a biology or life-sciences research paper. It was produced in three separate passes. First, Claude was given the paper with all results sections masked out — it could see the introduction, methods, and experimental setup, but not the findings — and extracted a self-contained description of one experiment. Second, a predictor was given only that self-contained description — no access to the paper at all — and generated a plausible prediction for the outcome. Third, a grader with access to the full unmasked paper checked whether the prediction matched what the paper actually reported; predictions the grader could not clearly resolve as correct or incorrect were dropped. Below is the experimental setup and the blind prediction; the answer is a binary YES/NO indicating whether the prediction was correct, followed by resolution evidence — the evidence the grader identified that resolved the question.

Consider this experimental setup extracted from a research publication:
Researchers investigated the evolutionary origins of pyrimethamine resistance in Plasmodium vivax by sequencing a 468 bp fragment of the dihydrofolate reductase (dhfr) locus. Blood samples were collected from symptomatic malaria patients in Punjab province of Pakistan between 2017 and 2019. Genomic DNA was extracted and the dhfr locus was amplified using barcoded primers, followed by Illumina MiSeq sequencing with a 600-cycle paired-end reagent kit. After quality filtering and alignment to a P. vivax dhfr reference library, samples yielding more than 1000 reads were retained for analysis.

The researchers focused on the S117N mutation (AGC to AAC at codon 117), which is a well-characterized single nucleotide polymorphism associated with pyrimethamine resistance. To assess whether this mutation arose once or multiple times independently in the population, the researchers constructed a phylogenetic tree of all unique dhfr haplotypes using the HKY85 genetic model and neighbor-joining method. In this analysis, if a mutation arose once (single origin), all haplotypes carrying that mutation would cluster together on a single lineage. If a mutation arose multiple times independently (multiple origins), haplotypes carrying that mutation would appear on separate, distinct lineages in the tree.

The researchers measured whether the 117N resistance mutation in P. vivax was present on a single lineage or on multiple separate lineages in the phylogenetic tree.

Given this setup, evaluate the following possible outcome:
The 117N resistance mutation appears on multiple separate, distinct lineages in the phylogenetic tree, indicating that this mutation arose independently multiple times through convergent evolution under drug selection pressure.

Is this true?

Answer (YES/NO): YES